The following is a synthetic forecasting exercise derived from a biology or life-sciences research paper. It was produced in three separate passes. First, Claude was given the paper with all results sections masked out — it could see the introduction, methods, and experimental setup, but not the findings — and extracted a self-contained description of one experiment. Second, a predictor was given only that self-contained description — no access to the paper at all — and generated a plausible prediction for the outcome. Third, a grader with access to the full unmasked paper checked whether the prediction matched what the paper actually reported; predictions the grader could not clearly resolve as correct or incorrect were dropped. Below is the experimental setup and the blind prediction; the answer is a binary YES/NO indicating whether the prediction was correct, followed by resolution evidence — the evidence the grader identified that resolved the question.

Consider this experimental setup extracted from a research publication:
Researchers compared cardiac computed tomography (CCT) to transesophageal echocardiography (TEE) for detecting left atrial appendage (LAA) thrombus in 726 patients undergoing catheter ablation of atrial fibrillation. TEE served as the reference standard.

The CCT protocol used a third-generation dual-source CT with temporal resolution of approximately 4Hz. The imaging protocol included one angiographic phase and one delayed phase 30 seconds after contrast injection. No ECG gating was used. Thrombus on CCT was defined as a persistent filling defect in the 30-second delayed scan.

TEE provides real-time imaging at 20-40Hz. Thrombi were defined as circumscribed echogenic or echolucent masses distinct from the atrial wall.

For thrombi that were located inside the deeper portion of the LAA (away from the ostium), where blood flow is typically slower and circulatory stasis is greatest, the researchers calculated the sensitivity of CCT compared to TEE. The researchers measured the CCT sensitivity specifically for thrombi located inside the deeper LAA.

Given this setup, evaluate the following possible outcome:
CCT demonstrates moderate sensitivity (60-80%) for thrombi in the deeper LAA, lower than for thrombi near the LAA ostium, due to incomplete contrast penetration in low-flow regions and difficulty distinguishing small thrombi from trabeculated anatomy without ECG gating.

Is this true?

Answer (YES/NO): NO